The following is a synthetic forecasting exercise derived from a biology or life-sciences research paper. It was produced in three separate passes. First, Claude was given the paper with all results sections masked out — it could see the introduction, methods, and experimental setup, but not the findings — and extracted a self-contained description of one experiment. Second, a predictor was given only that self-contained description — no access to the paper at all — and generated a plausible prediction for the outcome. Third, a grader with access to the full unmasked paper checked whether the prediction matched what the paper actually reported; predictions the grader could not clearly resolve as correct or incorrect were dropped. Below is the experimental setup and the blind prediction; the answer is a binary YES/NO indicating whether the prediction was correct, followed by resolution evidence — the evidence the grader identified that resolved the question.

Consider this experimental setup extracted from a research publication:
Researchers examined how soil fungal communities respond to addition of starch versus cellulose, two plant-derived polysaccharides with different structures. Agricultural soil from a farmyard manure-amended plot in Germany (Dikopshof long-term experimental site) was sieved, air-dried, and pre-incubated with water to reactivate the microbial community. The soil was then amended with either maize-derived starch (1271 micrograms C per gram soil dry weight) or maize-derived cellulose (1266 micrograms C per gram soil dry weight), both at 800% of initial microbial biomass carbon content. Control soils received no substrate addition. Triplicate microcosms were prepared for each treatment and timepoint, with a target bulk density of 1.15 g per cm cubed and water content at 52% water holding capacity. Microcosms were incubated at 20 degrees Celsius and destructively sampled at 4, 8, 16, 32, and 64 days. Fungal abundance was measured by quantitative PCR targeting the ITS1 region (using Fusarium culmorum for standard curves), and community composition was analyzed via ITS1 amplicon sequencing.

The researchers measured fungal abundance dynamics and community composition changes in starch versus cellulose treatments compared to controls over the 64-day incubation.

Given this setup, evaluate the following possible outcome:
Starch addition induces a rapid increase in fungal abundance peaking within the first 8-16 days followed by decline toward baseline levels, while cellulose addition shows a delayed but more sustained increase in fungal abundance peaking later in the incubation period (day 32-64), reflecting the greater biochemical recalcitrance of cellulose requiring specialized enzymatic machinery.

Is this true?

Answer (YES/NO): NO